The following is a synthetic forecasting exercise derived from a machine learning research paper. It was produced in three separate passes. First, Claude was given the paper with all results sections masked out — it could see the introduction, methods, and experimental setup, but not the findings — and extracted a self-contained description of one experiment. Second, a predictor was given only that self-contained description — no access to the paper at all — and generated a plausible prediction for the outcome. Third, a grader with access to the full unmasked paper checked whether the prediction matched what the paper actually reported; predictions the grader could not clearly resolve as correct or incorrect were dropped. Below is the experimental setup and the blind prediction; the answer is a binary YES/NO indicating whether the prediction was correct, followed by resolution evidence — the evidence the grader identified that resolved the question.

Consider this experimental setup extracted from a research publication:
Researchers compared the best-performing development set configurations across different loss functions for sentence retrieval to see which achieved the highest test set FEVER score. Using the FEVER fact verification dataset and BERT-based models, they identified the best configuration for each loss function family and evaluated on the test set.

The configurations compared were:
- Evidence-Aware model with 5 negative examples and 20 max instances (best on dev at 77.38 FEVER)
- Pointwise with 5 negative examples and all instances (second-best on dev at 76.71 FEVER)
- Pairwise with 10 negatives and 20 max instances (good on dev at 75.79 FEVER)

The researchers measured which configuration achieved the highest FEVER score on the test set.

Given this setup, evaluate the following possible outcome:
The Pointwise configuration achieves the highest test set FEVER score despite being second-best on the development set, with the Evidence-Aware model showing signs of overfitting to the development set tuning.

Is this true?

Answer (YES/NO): NO